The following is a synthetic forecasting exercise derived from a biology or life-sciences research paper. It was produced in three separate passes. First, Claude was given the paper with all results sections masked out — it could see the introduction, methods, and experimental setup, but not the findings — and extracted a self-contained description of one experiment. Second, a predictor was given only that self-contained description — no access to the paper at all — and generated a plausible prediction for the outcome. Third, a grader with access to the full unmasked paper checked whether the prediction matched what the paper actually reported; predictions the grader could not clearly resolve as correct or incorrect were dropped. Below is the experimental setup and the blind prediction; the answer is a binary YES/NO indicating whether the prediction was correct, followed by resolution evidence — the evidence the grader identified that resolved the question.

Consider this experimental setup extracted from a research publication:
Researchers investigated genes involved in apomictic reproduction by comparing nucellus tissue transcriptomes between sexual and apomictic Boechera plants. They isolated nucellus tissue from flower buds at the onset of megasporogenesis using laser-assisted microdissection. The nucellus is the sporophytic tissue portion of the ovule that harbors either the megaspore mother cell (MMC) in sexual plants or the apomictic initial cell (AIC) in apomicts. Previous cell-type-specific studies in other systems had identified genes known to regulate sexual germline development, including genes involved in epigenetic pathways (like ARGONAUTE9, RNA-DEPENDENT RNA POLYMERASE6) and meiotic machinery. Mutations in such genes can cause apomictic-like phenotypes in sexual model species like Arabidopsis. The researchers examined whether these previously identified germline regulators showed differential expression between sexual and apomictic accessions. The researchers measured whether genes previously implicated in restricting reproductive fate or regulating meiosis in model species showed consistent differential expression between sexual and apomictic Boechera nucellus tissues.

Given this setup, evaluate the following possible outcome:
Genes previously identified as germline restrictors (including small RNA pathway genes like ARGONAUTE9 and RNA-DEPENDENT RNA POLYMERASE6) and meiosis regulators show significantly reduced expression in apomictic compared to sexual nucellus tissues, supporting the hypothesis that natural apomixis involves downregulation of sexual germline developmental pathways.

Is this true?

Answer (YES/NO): NO